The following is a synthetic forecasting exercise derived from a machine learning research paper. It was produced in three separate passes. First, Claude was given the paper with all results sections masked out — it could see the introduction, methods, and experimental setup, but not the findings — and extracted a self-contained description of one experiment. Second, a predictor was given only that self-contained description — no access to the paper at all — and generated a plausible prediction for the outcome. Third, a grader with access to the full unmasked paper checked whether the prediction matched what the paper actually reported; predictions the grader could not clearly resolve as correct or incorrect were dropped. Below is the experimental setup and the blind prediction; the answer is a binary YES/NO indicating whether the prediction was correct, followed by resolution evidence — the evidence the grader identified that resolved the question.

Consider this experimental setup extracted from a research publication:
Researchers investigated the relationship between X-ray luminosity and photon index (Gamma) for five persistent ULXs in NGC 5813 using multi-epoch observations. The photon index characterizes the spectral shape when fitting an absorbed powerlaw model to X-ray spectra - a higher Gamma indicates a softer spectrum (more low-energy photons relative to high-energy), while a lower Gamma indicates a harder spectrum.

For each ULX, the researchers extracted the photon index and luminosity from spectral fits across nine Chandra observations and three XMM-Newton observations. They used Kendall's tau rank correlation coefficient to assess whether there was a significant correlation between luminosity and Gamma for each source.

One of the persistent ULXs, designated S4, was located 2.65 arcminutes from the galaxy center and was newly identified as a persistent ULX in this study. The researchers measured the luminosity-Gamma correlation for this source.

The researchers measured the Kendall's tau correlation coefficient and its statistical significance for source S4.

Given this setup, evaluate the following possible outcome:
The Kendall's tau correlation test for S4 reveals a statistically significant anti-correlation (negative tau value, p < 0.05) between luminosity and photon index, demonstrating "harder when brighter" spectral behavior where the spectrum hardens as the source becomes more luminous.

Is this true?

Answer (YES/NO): YES